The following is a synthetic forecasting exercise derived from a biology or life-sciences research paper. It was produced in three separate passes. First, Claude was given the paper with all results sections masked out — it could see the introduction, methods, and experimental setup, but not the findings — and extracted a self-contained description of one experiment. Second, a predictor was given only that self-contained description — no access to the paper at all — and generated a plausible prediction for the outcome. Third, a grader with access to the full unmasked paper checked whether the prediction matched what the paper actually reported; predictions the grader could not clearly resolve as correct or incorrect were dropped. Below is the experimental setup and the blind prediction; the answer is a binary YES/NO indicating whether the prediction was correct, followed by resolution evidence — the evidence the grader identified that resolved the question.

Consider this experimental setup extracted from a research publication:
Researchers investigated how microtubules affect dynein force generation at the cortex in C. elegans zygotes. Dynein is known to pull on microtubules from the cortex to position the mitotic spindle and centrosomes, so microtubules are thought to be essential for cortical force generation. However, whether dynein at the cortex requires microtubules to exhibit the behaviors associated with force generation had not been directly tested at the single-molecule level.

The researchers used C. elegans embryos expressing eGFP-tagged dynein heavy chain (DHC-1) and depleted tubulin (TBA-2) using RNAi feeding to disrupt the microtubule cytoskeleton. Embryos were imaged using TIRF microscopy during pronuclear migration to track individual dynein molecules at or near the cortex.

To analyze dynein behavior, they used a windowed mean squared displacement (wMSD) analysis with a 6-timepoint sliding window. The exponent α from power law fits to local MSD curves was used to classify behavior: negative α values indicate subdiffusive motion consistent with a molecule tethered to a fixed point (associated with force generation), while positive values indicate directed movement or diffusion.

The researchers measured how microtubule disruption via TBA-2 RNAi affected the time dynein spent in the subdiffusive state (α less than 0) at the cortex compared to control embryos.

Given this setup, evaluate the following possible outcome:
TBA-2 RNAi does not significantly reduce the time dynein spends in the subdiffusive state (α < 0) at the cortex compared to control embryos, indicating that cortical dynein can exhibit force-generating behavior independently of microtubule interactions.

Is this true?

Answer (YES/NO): NO